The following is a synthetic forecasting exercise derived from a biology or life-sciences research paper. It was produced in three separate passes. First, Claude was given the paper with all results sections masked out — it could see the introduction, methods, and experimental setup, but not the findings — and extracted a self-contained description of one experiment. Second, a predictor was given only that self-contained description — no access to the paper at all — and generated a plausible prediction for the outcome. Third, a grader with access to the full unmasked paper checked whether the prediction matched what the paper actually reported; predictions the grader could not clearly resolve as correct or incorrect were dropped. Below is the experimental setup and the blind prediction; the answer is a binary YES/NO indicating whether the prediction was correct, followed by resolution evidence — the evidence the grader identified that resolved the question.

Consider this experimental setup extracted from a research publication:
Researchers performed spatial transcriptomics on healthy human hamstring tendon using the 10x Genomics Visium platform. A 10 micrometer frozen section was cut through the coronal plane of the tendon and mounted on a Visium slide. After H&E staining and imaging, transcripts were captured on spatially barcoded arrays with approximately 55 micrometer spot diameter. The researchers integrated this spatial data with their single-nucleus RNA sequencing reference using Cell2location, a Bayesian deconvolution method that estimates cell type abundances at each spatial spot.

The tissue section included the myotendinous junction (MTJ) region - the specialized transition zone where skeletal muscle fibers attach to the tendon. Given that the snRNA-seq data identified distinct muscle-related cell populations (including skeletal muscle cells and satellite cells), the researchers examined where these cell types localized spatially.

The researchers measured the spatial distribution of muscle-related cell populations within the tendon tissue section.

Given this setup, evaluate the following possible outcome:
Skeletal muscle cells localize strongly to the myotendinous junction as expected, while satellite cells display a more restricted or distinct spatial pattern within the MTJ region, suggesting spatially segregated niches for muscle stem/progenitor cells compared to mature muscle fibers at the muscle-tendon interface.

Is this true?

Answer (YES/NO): NO